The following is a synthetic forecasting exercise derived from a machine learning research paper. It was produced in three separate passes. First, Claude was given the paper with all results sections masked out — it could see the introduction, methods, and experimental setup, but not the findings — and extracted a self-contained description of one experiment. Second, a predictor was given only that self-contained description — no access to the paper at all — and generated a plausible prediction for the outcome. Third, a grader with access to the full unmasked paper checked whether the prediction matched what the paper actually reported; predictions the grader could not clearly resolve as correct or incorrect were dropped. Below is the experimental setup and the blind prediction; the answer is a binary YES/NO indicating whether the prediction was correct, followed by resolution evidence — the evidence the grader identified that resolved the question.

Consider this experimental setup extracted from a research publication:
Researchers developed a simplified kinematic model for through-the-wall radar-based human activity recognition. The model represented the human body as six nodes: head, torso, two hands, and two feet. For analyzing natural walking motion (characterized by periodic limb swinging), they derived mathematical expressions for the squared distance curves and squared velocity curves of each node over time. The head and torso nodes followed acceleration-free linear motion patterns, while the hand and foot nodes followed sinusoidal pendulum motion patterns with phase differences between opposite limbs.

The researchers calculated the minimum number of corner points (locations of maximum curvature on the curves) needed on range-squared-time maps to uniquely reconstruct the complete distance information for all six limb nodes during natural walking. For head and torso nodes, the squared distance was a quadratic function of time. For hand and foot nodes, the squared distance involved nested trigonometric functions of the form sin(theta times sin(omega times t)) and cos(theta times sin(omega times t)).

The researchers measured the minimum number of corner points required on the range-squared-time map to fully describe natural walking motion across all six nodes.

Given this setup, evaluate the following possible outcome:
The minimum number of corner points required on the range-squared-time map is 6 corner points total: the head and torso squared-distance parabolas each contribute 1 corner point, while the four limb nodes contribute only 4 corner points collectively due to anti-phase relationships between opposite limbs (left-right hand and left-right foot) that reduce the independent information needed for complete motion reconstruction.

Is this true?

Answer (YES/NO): NO